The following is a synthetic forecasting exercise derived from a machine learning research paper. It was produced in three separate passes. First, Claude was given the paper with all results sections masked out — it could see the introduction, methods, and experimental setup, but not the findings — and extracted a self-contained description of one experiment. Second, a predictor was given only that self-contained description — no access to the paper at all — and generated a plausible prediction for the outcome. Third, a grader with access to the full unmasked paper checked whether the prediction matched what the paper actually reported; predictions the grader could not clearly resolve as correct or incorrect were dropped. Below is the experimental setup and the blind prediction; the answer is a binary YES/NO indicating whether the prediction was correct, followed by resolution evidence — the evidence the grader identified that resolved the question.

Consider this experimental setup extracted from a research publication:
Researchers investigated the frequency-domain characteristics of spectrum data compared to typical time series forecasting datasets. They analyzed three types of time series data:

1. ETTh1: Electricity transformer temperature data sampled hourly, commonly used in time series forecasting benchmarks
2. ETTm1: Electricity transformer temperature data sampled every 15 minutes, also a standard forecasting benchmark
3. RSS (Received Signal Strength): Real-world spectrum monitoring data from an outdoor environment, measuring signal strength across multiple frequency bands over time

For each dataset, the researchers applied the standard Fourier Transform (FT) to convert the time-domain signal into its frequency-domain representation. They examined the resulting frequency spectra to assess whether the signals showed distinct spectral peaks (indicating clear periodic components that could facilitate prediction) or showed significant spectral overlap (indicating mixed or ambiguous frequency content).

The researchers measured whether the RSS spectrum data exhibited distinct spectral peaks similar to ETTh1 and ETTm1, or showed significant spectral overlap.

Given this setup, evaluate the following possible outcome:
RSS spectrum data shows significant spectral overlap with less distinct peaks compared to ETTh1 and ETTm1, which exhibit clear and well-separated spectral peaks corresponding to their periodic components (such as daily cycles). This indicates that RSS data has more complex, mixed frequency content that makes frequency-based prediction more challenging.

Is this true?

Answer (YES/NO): YES